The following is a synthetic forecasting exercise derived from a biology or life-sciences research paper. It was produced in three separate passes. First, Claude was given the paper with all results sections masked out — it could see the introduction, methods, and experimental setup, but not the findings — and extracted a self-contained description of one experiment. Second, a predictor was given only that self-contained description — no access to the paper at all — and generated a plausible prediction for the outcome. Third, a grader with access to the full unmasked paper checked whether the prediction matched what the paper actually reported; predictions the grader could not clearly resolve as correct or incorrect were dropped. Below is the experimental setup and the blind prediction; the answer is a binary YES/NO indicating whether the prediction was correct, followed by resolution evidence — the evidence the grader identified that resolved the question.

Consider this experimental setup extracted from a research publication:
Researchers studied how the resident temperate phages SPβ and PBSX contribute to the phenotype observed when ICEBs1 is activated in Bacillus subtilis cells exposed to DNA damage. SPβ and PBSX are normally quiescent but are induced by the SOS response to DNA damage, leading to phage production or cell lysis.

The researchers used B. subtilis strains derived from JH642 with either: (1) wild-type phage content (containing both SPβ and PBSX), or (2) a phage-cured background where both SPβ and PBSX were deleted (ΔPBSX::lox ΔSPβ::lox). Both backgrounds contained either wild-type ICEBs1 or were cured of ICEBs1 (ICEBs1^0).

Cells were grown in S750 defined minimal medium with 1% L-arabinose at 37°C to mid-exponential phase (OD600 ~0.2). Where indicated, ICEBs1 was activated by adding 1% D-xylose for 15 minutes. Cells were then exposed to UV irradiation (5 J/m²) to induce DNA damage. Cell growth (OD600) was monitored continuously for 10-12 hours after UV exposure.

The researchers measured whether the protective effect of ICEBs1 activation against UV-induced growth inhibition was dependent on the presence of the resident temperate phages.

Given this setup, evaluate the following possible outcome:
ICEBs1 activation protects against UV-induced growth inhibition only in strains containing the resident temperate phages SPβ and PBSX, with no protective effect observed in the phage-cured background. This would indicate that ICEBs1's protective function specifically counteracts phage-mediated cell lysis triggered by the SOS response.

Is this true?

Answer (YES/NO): YES